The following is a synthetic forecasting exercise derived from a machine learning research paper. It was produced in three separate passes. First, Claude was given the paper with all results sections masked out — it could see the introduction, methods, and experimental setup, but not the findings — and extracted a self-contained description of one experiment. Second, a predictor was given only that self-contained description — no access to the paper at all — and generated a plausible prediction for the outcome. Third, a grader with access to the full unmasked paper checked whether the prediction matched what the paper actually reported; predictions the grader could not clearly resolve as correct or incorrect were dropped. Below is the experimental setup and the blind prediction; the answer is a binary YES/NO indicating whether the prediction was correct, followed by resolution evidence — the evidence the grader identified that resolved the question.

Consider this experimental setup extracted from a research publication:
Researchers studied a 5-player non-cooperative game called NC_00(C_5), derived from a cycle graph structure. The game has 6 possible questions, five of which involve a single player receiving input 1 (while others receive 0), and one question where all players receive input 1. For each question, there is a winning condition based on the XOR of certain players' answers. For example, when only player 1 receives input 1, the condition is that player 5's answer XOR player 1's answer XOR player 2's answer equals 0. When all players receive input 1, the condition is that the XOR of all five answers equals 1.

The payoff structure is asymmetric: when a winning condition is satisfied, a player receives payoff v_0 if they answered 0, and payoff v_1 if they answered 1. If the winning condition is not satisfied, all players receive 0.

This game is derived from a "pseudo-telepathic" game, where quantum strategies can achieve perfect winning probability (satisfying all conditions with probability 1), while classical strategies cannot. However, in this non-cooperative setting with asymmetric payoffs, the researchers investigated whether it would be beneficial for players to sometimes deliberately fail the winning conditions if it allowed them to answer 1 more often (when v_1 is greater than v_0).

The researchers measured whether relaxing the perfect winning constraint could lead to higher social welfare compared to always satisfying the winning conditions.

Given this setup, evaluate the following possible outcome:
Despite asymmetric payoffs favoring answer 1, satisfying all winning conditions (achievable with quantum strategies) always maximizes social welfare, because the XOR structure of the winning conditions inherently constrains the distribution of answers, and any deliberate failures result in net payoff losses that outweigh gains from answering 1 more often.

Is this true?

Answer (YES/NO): NO